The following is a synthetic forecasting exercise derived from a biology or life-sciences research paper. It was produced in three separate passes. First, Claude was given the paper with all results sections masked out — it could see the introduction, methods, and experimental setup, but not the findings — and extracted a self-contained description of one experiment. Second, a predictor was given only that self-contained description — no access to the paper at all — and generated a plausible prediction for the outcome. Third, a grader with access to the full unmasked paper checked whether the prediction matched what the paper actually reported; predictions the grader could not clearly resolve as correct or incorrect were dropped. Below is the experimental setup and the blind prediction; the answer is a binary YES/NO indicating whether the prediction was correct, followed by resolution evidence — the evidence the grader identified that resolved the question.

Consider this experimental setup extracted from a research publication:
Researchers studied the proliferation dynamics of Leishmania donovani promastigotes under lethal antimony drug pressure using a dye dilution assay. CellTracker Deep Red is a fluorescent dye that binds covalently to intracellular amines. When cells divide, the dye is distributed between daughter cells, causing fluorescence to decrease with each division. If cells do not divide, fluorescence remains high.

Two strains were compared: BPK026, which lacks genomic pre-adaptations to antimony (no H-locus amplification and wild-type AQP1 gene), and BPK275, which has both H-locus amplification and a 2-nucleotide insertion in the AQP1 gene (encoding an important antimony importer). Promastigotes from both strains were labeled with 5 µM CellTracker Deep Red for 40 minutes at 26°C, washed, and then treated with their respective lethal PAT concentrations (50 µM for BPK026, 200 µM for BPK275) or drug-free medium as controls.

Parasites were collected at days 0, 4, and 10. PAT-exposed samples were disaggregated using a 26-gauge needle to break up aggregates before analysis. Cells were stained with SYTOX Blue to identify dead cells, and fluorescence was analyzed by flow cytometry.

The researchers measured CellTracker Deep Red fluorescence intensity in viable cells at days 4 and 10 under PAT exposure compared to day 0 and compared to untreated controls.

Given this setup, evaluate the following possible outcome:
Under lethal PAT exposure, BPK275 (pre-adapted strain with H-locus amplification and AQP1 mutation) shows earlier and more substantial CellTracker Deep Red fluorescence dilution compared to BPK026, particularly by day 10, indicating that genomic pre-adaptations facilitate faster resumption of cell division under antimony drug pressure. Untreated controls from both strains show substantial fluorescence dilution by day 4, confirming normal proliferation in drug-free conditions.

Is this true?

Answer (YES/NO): YES